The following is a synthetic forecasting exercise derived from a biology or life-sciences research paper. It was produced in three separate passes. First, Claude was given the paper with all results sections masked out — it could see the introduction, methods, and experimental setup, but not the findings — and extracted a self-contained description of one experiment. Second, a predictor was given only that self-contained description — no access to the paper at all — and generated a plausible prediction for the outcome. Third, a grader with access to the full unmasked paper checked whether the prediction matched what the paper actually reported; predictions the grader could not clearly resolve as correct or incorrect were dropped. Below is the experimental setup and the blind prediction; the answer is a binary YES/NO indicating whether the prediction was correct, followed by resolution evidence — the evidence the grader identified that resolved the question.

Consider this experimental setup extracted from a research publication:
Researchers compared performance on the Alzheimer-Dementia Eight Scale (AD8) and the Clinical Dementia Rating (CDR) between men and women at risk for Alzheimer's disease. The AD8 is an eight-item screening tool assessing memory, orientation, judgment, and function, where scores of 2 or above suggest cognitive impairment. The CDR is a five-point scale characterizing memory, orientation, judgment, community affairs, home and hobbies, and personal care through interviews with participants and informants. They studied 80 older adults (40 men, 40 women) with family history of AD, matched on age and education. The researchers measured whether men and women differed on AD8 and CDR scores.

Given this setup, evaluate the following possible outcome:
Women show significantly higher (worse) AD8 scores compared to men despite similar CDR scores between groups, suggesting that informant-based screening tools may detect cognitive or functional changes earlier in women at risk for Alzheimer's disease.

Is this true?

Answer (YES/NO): NO